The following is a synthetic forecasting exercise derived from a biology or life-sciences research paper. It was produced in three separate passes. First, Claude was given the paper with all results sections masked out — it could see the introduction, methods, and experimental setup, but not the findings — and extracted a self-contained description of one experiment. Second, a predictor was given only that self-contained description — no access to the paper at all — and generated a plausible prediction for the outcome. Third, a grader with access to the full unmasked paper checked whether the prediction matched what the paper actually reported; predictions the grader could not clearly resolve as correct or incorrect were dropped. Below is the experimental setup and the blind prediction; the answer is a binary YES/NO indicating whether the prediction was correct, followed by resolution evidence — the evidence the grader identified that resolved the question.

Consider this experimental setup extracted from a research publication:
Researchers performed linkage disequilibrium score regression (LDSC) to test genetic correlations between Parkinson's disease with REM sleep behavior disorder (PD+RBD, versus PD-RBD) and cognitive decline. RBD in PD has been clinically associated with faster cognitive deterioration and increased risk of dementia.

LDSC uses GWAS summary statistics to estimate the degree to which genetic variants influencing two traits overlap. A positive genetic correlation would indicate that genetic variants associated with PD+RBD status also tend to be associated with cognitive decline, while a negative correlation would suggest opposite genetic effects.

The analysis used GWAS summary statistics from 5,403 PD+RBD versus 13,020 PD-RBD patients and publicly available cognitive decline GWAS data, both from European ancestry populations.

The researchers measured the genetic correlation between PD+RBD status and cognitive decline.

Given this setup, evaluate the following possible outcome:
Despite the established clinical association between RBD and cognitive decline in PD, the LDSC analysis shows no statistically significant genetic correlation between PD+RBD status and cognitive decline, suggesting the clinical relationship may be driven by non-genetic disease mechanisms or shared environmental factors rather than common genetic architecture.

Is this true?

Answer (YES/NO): YES